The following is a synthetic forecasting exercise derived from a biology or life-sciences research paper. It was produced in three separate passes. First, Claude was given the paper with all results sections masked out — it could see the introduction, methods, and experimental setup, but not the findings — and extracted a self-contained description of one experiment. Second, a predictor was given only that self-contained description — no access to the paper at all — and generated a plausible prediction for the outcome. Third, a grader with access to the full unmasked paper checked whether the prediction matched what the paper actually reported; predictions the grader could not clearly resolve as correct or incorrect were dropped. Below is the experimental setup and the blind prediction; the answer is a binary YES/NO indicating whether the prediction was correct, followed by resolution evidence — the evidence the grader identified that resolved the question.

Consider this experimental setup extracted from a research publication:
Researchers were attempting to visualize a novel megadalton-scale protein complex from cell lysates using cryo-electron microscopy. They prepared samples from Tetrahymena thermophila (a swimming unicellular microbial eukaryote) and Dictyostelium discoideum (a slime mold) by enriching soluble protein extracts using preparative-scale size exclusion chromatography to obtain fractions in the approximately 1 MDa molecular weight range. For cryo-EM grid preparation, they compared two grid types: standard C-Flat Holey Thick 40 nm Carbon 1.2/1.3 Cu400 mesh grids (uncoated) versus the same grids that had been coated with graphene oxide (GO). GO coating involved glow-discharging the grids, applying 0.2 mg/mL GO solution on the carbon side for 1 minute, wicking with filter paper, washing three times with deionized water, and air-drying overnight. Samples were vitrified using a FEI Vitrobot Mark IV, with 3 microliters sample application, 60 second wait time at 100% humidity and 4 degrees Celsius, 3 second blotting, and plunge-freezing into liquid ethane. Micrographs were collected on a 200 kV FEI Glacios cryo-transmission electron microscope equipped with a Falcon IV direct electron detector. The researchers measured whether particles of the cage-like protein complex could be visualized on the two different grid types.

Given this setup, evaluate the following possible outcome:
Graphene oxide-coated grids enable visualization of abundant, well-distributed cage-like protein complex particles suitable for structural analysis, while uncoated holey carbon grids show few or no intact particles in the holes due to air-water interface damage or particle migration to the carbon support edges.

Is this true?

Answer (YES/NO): NO